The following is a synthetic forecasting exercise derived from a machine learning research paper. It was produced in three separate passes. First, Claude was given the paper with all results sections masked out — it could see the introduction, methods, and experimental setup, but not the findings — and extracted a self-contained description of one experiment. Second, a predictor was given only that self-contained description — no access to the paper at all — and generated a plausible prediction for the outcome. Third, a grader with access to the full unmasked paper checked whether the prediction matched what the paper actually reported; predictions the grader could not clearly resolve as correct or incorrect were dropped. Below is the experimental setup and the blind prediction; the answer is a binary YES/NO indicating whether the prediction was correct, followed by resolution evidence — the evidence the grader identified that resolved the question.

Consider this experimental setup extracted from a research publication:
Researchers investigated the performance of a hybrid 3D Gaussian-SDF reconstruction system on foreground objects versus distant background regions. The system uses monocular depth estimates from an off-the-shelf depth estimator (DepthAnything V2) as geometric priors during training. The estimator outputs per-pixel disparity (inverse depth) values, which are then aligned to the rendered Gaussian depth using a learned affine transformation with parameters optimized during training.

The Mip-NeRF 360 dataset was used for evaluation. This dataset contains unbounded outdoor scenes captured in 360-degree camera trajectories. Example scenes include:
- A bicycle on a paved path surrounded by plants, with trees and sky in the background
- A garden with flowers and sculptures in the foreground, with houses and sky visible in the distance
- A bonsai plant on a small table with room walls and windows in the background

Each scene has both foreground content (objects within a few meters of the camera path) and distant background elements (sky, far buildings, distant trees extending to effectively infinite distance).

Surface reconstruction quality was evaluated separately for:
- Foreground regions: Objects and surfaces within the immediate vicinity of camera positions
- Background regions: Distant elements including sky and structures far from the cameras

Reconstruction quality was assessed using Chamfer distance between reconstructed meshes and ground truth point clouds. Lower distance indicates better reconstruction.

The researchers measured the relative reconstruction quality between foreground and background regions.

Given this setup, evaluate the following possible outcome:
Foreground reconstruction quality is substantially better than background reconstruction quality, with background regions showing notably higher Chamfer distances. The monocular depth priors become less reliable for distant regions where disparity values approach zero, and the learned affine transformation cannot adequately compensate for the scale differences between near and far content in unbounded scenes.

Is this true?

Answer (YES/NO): YES